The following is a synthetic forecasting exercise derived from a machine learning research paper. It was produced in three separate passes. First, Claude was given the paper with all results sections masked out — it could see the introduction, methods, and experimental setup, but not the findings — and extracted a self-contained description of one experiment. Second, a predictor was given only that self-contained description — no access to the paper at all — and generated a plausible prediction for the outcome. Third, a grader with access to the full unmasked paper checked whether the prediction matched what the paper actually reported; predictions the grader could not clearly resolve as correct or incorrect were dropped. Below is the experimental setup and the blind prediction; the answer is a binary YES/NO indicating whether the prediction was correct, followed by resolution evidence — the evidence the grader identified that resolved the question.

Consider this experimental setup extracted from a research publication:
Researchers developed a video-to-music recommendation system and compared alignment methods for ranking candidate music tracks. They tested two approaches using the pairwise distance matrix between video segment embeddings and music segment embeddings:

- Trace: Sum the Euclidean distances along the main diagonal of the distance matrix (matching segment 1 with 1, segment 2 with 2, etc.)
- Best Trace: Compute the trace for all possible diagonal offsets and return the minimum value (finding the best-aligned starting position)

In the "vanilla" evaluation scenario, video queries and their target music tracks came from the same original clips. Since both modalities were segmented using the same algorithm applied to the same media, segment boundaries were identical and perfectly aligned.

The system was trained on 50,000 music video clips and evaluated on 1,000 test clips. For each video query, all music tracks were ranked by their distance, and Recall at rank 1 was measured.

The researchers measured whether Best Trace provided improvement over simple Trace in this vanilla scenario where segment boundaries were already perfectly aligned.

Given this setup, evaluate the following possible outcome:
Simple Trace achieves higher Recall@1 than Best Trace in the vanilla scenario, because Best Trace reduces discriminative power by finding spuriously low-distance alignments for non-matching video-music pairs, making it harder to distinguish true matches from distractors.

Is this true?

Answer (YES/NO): YES